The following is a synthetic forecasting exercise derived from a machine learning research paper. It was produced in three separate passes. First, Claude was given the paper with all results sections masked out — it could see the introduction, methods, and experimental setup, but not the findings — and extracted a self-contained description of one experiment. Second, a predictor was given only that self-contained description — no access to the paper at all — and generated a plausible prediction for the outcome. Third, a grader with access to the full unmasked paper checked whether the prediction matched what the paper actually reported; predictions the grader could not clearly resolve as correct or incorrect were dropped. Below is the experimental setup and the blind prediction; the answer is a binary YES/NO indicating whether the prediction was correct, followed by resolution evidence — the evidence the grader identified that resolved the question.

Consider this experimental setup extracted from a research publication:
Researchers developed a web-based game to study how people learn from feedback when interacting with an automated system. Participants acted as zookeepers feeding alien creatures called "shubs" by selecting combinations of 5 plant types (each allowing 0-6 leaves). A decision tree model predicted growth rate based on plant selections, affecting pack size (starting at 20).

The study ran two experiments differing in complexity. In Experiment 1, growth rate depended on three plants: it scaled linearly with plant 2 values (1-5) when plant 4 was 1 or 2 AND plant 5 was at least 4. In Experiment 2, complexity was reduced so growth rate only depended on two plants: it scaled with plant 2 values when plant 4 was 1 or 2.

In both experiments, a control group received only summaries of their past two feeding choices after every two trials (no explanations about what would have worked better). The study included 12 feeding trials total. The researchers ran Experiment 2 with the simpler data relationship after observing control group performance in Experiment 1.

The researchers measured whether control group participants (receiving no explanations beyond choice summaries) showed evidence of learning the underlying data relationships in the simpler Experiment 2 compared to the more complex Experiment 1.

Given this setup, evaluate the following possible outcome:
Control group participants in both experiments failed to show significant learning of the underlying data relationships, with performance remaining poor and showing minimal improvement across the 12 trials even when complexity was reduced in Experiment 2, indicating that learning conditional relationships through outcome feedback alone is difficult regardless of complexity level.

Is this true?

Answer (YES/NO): NO